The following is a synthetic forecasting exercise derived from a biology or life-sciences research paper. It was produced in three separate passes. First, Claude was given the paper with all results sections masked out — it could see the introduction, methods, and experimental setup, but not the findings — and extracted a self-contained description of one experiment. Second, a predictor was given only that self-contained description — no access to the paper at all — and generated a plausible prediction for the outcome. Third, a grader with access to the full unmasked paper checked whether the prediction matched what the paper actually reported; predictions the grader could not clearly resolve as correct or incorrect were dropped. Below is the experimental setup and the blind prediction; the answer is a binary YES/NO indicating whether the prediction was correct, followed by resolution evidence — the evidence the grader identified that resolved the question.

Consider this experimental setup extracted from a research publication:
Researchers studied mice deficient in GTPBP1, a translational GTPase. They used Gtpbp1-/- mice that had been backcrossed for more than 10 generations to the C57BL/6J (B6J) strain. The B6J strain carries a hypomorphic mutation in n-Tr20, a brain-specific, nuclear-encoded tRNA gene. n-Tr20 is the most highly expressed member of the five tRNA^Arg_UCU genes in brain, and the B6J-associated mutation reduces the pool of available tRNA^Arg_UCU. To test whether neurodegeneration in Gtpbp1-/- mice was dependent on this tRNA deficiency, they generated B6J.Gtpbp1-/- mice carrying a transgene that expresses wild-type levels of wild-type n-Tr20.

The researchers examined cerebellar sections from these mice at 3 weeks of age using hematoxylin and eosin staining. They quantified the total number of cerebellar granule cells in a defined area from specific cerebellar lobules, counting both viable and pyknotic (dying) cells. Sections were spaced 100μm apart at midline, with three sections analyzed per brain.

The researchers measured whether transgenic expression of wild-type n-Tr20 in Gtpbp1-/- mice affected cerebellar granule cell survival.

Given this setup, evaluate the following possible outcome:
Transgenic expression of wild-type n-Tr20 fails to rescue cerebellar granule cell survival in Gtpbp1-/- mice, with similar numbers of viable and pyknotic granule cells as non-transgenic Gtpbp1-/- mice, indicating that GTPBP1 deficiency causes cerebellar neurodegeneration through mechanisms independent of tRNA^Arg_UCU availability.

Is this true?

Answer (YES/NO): NO